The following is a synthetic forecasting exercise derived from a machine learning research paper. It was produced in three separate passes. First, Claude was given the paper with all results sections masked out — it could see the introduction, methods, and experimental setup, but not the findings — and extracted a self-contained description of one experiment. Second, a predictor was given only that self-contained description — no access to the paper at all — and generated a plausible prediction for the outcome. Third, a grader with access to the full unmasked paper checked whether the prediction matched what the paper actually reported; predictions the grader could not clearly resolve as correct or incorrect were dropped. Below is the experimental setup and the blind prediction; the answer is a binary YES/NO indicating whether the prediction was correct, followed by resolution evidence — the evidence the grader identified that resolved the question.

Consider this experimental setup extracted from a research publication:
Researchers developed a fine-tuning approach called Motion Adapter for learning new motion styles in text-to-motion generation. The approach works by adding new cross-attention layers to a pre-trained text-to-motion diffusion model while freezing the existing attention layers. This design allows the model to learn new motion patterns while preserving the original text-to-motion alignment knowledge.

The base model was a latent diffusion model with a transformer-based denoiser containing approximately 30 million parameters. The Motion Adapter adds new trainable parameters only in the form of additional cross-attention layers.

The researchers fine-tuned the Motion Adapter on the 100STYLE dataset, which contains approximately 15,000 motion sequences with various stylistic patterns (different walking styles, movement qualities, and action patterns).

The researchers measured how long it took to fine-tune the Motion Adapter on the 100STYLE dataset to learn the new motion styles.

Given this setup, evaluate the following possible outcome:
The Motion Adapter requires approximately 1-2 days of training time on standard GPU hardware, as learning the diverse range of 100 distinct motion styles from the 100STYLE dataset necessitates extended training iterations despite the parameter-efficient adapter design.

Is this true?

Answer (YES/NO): NO